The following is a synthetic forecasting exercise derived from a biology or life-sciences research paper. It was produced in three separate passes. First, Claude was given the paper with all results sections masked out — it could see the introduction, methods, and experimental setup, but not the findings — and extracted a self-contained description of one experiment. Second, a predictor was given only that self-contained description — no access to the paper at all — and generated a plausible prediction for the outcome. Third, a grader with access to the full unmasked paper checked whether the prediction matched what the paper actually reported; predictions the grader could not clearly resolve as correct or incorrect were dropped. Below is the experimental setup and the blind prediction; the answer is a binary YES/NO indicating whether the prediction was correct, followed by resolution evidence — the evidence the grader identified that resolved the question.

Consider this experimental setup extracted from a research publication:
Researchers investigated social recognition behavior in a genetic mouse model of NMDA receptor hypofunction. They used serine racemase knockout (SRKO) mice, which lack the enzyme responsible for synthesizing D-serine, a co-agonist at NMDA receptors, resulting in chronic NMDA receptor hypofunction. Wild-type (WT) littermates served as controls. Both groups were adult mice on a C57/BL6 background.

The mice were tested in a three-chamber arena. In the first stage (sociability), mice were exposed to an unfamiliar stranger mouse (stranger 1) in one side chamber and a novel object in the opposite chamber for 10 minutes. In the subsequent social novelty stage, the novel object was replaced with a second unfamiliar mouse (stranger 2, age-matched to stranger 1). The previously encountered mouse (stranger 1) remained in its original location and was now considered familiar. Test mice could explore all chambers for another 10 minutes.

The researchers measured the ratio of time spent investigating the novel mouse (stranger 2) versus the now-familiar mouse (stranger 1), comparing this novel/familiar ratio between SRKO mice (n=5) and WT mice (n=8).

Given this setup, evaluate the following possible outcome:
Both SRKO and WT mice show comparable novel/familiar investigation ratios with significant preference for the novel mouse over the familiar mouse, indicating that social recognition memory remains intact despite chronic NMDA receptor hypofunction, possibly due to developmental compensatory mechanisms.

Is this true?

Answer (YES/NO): NO